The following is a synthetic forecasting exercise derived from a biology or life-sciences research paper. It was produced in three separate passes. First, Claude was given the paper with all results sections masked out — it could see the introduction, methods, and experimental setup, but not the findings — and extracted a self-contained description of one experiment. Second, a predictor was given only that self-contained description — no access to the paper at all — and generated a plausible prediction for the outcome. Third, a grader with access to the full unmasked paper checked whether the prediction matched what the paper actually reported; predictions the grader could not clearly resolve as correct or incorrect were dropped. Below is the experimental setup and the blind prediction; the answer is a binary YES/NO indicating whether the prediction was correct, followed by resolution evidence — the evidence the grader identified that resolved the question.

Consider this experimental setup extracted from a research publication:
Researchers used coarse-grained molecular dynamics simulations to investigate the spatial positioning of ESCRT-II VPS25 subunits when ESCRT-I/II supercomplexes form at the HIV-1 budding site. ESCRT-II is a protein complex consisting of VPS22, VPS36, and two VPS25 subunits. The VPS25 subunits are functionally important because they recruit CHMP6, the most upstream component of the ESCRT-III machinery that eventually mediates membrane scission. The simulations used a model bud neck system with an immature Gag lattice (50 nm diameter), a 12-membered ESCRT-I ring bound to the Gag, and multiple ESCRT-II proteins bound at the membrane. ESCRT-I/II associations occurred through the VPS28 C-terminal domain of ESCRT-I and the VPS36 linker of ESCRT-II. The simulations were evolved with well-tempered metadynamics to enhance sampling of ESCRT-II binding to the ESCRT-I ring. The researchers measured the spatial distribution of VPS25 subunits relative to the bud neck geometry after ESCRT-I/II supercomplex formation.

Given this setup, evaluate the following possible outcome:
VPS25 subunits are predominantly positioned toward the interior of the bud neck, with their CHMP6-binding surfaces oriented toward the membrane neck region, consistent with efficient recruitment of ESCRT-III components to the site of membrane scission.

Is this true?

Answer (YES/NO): NO